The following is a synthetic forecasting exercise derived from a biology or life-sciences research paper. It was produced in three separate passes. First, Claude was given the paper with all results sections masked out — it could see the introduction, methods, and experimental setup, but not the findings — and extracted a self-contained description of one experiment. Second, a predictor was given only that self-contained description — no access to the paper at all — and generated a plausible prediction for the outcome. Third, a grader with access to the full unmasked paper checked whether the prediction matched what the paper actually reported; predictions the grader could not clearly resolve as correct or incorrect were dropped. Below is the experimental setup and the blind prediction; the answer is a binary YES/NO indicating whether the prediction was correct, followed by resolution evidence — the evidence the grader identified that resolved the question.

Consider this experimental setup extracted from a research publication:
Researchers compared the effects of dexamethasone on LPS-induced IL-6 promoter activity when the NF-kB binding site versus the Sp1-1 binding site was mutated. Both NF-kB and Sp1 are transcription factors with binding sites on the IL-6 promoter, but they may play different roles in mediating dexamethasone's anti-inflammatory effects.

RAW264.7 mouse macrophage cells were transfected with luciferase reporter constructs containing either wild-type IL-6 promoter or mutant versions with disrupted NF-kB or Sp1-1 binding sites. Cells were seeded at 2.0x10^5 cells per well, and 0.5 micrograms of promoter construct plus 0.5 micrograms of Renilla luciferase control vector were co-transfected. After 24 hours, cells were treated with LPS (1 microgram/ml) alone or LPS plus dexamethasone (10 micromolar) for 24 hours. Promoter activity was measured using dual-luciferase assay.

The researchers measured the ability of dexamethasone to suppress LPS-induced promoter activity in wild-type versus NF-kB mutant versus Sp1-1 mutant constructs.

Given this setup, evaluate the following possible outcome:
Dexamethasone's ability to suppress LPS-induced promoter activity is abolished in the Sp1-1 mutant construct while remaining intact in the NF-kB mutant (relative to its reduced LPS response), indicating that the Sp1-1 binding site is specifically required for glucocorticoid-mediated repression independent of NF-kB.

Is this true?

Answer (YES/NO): NO